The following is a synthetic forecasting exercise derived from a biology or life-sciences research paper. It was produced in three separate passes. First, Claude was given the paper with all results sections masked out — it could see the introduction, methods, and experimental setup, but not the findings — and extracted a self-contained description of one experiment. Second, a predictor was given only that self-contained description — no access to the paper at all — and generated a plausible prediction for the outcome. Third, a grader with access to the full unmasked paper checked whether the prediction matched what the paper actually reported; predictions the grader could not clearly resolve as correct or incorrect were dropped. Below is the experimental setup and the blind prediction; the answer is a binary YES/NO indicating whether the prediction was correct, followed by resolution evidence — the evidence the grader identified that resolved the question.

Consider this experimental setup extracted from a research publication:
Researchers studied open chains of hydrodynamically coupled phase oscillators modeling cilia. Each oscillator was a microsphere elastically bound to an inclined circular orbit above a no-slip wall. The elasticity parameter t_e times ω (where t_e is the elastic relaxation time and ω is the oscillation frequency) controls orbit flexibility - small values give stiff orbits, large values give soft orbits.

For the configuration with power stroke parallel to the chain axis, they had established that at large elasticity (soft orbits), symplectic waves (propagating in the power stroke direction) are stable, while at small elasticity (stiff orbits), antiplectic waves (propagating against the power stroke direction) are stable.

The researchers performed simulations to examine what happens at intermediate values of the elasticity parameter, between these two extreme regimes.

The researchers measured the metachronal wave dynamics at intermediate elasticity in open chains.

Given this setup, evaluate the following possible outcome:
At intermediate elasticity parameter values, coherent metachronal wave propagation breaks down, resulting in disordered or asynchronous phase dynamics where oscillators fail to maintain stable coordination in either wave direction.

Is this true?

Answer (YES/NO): NO